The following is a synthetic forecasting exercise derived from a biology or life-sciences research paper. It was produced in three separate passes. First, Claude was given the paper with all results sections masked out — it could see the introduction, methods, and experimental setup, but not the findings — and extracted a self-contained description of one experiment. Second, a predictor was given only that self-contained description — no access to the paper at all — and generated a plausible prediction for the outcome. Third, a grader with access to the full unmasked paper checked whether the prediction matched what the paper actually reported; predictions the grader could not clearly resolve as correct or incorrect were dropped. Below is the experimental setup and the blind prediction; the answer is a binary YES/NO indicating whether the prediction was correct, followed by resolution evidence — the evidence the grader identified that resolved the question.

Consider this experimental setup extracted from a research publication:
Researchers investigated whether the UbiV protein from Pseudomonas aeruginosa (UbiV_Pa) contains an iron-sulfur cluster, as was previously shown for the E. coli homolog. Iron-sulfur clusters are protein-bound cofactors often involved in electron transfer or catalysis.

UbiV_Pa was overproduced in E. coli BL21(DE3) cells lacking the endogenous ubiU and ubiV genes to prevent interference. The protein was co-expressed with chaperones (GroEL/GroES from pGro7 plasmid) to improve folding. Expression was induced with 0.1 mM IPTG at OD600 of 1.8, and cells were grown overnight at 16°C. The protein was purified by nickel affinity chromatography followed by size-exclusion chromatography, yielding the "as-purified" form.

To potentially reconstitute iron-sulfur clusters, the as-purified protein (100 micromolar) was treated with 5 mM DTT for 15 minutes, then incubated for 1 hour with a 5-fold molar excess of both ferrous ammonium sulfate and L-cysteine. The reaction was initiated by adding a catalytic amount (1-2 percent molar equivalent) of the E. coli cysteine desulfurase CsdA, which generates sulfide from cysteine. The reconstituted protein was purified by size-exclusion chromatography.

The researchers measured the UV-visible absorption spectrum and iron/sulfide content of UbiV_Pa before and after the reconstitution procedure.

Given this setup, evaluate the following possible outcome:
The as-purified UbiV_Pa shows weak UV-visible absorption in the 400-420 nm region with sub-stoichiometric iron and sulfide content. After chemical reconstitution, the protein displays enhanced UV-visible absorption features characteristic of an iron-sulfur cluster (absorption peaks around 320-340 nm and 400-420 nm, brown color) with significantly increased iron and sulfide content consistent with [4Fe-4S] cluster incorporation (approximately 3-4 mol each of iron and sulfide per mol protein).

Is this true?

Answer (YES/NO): YES